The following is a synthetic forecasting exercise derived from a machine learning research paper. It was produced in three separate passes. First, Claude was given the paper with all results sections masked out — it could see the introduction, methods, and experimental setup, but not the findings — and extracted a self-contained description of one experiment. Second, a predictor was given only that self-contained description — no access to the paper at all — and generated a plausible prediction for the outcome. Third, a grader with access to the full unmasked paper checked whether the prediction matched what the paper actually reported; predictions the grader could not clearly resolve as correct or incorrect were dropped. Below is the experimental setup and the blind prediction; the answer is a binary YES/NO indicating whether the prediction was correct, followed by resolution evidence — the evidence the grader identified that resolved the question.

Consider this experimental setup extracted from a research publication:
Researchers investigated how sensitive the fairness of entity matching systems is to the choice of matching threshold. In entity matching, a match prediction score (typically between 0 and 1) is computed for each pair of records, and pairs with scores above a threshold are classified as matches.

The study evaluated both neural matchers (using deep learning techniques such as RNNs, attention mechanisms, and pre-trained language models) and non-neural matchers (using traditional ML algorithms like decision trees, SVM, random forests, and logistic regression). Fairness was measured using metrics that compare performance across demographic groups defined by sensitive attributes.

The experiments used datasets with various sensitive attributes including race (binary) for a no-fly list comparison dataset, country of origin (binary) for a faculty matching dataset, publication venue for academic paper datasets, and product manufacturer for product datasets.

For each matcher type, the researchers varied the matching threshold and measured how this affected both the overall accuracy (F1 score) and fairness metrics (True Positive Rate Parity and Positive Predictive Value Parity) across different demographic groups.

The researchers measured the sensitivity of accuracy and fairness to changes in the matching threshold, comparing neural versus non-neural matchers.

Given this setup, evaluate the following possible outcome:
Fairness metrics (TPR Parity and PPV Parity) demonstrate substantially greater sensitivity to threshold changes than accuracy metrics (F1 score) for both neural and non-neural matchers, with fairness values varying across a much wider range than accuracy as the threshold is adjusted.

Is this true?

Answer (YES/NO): YES